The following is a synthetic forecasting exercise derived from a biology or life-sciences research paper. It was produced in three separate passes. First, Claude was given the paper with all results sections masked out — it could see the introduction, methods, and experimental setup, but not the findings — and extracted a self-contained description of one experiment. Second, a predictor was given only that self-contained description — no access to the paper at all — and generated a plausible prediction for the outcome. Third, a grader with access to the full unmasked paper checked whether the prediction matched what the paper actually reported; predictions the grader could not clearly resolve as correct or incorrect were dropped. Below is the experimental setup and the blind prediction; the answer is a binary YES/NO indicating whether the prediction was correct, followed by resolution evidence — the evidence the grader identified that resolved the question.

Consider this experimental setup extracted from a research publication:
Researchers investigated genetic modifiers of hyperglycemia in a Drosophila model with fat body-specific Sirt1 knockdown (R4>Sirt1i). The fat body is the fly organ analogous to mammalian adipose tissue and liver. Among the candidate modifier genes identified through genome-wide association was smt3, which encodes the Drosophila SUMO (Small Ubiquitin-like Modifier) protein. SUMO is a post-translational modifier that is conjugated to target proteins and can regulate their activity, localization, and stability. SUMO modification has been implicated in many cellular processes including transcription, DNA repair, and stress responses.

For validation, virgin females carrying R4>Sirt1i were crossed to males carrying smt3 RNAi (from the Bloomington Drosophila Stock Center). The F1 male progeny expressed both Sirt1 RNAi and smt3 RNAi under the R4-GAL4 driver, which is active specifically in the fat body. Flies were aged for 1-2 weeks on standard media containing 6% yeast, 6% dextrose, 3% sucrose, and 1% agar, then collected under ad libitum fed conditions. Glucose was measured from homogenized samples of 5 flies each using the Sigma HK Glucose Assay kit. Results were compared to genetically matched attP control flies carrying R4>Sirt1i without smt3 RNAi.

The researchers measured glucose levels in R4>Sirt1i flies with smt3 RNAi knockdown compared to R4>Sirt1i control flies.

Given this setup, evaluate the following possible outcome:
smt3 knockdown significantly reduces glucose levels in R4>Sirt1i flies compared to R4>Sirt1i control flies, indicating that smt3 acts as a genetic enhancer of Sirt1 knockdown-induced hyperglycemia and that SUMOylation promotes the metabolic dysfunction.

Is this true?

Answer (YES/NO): NO